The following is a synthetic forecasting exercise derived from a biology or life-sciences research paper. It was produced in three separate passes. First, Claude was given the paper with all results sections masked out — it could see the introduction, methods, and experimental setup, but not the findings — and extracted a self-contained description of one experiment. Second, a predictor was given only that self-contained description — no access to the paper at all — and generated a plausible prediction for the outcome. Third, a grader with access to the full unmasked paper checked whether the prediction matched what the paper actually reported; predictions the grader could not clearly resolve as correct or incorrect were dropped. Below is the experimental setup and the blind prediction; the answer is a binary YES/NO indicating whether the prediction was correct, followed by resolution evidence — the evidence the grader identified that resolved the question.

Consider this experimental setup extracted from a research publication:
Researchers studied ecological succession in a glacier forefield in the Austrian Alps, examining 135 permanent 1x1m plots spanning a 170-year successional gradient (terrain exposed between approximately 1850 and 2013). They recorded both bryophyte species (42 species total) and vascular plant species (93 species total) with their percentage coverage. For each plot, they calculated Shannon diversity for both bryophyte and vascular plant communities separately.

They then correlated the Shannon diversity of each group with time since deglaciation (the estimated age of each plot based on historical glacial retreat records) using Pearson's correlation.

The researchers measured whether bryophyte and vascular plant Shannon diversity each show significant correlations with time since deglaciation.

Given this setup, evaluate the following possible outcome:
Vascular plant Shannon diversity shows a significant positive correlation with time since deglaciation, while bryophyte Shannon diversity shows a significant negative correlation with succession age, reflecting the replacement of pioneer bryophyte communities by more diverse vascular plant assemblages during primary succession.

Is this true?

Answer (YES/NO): NO